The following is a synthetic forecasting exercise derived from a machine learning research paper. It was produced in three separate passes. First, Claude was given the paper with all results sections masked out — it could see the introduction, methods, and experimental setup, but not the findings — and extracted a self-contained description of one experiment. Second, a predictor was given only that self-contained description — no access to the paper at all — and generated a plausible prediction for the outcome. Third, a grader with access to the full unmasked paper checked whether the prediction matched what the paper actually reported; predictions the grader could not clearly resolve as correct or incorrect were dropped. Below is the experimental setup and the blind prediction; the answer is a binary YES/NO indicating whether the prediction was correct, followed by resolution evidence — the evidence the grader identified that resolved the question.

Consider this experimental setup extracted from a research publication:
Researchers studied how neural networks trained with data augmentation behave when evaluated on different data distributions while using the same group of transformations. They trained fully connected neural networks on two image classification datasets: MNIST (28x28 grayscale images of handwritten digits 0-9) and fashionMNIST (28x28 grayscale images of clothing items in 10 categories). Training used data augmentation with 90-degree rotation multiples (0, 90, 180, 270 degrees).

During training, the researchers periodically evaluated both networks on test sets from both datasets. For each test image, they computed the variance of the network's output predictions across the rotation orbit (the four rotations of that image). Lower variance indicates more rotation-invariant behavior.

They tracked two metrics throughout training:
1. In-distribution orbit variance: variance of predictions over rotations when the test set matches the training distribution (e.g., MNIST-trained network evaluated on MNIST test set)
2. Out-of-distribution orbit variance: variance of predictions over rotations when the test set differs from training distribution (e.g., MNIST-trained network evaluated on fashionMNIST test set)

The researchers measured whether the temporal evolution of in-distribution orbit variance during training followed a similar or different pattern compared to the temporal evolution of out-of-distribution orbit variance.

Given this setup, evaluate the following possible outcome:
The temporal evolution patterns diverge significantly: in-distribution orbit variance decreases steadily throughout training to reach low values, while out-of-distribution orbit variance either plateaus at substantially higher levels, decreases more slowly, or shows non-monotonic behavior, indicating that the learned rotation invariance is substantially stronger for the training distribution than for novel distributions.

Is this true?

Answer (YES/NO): NO